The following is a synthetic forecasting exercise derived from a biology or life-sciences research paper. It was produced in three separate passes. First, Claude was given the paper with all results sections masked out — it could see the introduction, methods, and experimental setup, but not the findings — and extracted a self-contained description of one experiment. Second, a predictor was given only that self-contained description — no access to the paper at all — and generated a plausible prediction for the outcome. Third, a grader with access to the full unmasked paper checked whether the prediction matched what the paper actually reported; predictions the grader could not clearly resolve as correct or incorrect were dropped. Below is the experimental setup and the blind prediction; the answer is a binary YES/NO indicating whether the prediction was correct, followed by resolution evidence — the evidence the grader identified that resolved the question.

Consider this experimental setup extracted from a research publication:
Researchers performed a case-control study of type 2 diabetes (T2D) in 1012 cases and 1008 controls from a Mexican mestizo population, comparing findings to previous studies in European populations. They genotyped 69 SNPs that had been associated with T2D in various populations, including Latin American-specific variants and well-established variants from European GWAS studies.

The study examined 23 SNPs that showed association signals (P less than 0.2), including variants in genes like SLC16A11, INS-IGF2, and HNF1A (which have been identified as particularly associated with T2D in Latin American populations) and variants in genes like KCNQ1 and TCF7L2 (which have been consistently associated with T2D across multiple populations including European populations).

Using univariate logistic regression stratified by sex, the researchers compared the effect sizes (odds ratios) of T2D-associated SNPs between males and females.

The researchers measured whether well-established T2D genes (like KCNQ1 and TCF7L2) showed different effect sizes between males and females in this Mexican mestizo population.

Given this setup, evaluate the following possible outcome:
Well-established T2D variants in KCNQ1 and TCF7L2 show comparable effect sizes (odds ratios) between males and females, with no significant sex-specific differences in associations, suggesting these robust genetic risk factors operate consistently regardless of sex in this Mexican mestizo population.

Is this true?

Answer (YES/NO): NO